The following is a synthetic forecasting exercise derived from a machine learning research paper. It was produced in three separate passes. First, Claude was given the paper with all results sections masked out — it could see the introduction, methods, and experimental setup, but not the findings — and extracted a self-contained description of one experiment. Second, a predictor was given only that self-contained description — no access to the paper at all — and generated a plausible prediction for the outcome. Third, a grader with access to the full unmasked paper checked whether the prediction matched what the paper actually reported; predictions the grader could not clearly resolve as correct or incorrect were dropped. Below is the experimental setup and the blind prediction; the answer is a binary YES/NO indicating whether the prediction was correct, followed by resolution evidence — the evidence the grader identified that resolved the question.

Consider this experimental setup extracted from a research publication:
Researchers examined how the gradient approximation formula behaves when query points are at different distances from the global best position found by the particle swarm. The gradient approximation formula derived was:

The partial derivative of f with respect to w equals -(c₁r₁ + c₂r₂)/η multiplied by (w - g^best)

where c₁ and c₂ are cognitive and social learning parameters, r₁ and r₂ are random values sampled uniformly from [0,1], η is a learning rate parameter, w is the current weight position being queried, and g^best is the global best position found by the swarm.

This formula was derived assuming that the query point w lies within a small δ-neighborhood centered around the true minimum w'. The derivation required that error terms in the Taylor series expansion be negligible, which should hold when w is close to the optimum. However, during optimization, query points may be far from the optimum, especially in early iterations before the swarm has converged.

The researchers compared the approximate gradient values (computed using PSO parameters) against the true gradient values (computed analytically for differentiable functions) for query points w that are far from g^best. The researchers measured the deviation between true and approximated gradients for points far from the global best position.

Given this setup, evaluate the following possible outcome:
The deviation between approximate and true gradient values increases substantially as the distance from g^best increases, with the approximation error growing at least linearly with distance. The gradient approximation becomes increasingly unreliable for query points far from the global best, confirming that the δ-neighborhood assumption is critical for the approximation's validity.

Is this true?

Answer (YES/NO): NO